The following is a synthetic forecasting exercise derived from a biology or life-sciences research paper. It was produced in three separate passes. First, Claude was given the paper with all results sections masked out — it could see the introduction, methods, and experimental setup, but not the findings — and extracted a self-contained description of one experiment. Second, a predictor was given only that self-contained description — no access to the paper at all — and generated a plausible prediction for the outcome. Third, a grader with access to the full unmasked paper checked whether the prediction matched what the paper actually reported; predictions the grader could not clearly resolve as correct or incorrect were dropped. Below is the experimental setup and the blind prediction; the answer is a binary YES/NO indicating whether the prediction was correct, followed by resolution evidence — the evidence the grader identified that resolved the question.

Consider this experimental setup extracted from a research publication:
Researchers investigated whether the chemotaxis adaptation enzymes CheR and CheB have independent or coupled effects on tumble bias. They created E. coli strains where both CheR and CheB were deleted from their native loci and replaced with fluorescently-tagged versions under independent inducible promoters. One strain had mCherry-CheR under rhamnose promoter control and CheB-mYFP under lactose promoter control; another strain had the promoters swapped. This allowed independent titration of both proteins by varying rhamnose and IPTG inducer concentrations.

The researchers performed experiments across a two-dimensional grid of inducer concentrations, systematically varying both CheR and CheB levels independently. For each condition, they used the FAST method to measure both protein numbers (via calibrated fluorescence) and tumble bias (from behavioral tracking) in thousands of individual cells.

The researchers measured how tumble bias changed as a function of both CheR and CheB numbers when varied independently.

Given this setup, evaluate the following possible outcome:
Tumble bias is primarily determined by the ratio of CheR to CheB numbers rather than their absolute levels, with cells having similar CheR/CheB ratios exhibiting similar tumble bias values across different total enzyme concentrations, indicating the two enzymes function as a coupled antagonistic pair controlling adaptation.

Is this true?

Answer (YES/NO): NO